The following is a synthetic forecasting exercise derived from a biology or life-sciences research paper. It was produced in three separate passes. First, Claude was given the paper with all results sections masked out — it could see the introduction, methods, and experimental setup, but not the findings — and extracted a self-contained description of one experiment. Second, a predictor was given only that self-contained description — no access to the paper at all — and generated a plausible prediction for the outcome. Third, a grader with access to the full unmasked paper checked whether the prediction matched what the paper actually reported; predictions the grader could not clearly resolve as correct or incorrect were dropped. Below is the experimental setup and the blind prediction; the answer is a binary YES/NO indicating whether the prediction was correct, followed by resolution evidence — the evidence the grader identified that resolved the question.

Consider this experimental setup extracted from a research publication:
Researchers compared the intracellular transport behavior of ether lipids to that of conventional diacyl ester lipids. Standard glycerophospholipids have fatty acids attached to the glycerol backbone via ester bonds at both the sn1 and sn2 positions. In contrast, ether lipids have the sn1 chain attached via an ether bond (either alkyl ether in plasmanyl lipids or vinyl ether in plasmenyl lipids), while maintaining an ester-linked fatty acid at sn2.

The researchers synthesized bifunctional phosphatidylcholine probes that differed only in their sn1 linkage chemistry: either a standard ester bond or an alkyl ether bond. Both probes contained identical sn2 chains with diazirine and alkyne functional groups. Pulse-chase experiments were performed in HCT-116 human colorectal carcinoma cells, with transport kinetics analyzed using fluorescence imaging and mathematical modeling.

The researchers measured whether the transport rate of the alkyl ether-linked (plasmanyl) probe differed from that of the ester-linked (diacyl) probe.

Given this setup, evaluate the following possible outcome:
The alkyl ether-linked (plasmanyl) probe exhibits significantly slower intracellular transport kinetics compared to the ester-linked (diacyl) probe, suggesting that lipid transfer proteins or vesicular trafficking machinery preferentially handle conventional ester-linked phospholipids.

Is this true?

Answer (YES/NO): NO